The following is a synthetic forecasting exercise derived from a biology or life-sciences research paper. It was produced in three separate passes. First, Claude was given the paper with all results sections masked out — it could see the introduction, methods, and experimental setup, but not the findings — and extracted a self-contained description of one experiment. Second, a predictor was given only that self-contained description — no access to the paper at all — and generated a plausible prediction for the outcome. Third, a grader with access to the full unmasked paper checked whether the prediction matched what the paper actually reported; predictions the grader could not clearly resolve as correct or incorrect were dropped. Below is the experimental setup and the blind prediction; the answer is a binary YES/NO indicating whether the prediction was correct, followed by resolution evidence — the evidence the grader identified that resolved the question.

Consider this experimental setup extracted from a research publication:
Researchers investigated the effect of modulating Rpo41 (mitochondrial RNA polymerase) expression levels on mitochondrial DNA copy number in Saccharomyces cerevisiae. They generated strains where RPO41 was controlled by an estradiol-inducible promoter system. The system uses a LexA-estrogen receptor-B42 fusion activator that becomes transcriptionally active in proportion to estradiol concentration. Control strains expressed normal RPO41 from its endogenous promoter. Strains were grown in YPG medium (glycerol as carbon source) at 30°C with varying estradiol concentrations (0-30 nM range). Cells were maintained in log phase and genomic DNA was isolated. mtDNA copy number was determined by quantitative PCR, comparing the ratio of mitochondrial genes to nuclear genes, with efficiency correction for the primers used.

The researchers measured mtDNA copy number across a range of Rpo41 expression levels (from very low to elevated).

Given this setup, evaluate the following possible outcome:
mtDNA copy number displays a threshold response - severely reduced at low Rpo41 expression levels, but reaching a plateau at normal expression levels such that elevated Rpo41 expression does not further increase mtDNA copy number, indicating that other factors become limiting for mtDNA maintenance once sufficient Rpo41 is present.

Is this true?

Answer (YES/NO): YES